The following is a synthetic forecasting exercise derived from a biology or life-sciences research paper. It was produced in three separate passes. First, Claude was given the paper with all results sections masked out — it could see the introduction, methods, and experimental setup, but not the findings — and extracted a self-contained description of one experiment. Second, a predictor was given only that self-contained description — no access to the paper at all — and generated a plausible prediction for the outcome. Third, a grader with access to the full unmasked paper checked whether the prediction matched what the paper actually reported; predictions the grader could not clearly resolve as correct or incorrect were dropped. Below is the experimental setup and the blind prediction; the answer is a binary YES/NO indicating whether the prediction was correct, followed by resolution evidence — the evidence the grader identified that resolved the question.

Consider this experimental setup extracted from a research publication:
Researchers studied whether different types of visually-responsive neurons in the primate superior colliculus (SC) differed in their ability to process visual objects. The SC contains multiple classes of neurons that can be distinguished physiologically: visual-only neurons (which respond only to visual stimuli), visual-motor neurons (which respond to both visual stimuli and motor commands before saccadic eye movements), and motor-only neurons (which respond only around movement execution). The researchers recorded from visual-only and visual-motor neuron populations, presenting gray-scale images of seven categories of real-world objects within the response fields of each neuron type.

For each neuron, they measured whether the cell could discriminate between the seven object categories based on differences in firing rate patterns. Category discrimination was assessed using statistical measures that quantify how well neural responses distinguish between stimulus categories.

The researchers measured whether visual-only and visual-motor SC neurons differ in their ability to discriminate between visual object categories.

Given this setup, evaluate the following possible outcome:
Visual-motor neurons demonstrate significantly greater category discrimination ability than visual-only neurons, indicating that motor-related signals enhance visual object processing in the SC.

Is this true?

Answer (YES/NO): NO